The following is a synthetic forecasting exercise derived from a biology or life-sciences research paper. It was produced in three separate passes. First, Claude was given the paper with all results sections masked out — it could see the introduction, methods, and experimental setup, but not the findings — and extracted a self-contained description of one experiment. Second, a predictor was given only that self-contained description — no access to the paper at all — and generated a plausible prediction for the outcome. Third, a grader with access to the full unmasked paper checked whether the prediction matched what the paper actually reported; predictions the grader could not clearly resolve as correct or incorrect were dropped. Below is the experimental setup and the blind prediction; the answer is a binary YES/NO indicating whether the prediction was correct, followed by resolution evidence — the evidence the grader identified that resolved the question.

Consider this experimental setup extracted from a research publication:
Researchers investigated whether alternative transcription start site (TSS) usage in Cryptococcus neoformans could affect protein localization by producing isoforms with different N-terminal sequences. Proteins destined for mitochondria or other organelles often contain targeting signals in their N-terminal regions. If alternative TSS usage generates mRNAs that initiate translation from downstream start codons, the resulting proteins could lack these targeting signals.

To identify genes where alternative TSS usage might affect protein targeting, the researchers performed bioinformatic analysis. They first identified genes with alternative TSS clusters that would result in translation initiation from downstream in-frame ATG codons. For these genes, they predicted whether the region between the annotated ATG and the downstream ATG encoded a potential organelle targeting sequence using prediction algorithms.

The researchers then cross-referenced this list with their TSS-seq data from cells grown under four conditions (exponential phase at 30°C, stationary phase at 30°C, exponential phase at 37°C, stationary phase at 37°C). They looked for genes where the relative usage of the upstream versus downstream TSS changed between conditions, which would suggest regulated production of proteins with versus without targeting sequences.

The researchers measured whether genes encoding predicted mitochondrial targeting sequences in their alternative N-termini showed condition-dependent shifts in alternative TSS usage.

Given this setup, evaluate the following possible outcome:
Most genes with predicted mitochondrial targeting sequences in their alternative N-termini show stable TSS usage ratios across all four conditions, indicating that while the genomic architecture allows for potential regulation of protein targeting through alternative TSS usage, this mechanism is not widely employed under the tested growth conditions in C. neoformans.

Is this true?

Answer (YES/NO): NO